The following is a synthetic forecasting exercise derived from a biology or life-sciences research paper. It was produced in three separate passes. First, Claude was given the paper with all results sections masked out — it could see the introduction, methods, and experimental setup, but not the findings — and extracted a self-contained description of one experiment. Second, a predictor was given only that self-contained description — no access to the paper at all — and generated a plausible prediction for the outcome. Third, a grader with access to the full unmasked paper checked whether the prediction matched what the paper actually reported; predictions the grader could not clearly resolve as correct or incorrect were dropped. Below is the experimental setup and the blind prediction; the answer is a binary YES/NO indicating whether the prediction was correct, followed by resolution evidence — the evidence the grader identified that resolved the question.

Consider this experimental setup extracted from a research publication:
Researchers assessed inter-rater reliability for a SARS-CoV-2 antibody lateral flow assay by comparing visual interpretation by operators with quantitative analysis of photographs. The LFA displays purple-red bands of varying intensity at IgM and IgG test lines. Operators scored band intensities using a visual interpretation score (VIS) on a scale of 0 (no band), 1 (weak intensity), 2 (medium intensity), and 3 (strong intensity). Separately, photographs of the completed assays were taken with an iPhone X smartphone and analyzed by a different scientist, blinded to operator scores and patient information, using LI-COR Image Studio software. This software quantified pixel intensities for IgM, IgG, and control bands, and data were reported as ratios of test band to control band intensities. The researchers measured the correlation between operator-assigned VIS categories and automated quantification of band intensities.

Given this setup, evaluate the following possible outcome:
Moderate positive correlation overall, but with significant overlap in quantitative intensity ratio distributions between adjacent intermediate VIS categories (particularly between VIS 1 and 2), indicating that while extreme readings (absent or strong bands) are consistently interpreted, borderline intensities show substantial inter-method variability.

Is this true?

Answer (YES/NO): NO